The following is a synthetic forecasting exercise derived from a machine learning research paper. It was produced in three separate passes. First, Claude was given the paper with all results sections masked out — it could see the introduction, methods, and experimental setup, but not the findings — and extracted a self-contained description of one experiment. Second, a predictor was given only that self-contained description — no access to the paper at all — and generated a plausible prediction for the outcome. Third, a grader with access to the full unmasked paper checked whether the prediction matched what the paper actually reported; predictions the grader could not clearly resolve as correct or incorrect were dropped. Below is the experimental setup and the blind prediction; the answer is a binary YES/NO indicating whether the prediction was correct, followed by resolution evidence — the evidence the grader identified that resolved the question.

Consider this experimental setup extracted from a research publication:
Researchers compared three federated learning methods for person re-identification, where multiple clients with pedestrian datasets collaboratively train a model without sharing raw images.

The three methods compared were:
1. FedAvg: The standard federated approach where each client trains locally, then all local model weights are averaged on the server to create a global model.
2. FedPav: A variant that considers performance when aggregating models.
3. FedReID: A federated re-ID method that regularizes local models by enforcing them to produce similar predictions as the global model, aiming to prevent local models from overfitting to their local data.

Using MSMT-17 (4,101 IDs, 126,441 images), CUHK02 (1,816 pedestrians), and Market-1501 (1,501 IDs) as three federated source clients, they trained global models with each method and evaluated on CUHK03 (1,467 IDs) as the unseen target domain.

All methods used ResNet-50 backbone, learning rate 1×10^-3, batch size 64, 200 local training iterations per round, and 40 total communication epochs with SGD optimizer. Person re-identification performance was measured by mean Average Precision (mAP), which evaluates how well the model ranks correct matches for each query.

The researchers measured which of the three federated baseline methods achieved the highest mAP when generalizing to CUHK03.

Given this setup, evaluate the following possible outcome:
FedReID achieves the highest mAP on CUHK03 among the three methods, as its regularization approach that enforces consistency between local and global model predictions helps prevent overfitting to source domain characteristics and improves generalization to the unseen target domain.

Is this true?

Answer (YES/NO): NO